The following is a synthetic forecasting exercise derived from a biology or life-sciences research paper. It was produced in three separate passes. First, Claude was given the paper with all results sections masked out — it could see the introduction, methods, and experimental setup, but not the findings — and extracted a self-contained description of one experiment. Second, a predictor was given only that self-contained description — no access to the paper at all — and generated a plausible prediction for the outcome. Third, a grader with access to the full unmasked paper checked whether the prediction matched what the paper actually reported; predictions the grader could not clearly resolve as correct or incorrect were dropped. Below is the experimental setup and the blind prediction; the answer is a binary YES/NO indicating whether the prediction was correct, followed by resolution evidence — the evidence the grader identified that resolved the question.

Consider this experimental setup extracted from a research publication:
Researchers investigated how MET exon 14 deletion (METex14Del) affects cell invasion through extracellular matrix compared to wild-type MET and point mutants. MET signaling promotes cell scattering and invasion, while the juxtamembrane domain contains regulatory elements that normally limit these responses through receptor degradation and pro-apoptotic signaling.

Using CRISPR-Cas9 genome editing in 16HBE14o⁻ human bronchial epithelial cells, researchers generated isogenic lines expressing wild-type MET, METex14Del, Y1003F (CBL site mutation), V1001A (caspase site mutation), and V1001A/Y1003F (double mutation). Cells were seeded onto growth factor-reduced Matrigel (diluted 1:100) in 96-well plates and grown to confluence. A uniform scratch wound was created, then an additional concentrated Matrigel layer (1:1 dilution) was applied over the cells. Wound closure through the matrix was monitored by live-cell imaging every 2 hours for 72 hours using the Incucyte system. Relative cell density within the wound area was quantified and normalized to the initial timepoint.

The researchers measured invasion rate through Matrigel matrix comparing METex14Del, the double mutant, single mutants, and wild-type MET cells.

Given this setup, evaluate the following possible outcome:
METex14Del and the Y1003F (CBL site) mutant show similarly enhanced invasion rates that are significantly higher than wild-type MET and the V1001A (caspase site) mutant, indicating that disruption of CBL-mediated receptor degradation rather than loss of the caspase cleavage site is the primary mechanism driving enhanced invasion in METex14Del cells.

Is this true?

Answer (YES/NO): NO